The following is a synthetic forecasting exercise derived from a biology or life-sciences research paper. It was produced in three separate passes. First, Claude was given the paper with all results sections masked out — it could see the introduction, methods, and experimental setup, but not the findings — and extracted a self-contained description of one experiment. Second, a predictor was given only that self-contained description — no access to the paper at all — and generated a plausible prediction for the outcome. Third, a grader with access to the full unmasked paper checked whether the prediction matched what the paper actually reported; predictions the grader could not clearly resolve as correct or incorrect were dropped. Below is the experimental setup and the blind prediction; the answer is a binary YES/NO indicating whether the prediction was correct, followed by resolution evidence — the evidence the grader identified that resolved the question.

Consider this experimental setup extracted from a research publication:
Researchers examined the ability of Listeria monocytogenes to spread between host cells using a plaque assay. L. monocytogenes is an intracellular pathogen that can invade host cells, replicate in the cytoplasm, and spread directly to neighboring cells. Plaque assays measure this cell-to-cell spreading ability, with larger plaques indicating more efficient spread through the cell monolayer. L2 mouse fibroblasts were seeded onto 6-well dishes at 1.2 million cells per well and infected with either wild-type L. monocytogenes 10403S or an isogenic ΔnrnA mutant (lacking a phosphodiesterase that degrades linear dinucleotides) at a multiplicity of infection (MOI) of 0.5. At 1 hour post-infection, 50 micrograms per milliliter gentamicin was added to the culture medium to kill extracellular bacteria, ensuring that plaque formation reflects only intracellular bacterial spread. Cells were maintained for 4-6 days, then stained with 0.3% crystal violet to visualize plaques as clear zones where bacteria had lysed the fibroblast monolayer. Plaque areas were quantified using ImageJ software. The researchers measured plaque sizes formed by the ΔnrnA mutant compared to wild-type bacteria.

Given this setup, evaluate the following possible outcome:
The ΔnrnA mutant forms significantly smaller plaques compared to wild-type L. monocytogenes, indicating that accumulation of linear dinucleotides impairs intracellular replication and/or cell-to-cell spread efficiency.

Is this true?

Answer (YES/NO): YES